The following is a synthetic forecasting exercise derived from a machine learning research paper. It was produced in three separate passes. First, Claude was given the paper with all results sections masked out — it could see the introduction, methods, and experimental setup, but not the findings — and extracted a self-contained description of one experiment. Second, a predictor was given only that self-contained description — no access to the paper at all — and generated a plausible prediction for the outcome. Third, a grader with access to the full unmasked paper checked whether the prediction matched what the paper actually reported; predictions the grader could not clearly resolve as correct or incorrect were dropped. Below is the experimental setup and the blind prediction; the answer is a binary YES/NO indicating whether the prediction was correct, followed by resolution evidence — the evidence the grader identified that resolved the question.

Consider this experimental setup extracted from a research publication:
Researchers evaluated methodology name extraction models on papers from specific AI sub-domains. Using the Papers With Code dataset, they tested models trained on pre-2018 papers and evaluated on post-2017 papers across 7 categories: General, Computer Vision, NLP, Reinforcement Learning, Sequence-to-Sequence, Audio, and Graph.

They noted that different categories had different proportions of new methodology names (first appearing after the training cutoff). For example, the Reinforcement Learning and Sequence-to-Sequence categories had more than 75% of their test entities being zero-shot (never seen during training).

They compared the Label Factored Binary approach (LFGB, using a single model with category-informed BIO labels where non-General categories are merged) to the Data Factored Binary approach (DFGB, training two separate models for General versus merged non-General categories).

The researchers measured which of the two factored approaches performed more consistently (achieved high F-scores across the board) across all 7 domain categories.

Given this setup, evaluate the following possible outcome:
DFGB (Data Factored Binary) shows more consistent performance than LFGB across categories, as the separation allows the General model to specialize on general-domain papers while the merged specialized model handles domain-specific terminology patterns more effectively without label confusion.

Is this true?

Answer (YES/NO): NO